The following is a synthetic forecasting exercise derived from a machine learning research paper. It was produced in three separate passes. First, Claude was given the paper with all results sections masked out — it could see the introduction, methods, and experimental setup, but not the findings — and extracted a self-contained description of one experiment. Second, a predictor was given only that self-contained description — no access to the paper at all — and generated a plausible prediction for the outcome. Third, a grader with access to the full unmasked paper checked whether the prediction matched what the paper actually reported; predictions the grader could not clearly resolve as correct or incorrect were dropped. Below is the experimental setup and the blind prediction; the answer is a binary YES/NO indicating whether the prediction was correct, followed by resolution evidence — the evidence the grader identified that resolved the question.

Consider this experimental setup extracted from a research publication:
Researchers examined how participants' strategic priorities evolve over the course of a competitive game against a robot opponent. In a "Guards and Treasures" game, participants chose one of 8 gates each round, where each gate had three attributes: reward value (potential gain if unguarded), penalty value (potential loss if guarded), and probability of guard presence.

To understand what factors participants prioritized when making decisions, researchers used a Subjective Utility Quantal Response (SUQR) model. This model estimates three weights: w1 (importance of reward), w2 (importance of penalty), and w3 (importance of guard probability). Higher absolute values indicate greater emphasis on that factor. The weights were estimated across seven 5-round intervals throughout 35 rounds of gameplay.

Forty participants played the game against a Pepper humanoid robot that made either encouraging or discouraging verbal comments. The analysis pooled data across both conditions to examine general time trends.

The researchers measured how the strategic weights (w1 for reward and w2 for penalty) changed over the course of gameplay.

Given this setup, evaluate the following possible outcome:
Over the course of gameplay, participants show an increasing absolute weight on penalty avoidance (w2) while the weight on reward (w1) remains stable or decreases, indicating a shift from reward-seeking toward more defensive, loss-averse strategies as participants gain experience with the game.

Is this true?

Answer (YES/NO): YES